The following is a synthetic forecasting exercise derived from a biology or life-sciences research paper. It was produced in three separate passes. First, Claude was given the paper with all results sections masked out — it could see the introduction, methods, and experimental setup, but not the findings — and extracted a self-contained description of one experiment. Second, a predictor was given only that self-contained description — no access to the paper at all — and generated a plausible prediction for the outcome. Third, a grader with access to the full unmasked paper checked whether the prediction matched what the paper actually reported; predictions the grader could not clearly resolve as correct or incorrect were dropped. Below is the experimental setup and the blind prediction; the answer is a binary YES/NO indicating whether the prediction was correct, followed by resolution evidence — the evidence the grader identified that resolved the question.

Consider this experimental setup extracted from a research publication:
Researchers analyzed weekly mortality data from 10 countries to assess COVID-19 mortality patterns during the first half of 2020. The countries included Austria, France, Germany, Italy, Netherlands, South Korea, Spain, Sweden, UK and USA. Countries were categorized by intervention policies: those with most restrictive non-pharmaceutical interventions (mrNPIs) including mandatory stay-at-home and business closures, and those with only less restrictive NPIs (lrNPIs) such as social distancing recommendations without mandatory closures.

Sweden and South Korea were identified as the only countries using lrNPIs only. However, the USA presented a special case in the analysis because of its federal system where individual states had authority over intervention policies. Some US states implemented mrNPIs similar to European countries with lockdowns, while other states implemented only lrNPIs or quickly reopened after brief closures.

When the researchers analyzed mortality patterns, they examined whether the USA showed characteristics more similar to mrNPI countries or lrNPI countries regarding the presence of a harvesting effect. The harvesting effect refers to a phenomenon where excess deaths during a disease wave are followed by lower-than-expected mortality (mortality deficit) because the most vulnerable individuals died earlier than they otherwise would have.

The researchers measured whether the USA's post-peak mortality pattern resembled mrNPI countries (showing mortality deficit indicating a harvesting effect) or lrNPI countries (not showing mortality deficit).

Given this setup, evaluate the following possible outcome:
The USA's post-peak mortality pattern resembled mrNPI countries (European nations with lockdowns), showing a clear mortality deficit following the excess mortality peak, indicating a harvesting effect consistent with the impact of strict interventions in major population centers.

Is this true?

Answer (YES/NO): NO